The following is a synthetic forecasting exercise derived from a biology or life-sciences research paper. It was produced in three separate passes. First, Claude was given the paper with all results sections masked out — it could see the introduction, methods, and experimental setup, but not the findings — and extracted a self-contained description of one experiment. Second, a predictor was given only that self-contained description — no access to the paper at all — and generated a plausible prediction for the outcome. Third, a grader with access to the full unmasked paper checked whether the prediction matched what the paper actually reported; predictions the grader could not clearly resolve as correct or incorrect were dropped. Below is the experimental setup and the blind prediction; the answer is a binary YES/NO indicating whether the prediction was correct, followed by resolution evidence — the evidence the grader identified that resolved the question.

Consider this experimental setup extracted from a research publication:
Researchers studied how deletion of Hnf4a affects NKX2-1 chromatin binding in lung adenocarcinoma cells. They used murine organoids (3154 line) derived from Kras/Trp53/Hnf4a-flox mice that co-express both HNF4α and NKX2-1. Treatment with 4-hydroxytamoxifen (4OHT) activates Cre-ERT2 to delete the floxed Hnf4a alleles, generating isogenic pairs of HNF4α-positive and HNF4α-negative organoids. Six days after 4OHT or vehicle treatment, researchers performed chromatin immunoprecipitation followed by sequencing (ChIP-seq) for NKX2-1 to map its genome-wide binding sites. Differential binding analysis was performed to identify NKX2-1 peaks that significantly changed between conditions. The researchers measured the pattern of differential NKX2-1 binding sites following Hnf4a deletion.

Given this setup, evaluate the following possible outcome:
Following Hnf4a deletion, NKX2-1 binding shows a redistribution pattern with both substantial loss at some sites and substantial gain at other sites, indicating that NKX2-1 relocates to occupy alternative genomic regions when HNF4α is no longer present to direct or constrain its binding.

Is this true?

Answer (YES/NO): YES